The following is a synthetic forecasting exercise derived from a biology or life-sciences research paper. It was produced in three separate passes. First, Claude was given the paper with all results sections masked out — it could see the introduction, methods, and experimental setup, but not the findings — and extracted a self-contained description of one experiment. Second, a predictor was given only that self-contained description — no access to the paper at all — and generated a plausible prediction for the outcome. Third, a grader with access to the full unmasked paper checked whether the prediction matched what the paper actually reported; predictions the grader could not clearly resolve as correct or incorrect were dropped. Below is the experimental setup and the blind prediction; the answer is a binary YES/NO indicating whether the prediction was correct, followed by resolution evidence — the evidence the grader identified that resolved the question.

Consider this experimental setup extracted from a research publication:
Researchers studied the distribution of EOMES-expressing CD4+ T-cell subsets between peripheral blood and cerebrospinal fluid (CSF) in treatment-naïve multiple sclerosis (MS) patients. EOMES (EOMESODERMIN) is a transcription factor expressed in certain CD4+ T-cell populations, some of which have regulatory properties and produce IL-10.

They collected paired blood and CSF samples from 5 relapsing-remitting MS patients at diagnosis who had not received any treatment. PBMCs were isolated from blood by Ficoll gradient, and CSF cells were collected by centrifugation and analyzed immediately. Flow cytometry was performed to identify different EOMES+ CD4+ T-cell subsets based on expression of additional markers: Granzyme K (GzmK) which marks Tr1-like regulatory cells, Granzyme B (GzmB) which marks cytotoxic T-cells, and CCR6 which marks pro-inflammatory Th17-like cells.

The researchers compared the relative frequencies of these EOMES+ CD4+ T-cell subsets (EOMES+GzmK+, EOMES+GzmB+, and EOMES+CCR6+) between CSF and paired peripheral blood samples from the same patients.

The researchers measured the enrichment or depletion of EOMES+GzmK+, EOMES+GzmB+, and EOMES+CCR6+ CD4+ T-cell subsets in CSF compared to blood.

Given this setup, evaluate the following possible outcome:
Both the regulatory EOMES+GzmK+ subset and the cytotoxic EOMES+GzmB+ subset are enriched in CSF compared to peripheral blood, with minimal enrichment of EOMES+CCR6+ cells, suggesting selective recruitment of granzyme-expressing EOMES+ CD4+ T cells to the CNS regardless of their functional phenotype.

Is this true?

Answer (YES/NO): NO